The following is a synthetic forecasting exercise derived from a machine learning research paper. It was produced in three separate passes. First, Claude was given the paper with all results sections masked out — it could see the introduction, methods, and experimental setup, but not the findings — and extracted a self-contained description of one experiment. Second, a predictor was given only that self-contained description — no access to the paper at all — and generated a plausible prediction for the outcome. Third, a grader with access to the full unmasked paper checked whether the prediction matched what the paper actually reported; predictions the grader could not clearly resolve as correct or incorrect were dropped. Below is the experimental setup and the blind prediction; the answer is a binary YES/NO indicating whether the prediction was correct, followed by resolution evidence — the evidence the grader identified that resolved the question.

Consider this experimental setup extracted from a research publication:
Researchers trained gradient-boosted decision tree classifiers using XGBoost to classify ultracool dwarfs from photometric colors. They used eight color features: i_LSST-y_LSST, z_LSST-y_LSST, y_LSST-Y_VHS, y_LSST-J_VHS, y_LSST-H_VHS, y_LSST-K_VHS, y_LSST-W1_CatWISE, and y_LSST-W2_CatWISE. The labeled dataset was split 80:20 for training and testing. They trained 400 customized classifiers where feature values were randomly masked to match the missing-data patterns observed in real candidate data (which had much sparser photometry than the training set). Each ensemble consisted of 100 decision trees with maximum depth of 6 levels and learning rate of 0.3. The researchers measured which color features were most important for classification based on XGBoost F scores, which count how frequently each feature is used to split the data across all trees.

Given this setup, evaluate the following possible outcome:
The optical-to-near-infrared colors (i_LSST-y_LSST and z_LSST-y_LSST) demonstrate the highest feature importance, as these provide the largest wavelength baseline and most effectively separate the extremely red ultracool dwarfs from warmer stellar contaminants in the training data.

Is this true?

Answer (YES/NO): NO